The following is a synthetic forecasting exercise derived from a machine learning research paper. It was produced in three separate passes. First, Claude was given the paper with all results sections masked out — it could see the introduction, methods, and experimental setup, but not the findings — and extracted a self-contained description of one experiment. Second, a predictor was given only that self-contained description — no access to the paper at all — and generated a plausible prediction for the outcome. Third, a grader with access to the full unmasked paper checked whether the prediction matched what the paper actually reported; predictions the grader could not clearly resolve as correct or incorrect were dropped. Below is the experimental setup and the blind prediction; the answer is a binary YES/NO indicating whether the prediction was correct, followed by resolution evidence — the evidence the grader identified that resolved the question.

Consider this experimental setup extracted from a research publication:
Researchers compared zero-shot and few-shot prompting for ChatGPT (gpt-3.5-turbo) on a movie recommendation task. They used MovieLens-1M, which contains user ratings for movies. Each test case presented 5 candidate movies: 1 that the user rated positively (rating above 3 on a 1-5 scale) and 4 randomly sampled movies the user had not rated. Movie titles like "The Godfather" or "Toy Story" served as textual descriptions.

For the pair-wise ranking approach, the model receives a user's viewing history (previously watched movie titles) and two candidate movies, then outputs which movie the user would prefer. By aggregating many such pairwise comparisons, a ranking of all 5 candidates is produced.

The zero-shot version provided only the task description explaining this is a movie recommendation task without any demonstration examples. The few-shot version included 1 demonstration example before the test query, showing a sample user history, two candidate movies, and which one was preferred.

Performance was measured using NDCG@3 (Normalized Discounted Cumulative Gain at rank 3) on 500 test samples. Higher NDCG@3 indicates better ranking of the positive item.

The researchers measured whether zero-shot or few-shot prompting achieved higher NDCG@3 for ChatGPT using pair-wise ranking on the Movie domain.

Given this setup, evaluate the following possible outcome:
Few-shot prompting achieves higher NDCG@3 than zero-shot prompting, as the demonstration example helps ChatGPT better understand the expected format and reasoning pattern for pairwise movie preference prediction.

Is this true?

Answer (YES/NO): NO